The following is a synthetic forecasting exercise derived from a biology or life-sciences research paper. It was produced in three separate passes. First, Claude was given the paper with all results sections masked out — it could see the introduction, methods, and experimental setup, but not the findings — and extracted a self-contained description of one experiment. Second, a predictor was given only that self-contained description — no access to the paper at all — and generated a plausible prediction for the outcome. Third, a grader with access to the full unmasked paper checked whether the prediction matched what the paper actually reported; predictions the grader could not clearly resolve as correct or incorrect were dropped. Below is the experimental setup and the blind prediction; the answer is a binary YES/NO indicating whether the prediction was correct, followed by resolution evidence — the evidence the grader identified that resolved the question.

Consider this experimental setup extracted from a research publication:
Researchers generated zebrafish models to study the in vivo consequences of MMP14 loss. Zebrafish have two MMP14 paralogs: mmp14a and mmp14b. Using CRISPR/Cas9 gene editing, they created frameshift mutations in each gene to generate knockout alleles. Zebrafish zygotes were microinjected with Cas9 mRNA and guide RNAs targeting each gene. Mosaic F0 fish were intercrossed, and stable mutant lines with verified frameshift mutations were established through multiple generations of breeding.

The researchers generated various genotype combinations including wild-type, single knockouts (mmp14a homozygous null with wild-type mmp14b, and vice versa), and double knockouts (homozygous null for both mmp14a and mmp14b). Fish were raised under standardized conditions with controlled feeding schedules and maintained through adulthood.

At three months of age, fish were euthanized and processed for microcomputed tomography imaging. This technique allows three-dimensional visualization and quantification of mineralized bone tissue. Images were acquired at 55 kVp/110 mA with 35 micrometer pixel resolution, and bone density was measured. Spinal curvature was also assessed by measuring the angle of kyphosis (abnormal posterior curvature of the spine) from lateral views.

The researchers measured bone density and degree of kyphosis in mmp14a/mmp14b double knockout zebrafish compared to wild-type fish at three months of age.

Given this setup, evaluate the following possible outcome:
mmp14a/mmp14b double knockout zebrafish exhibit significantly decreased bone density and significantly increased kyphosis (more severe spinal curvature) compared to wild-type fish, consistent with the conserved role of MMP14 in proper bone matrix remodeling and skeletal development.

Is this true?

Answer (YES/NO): YES